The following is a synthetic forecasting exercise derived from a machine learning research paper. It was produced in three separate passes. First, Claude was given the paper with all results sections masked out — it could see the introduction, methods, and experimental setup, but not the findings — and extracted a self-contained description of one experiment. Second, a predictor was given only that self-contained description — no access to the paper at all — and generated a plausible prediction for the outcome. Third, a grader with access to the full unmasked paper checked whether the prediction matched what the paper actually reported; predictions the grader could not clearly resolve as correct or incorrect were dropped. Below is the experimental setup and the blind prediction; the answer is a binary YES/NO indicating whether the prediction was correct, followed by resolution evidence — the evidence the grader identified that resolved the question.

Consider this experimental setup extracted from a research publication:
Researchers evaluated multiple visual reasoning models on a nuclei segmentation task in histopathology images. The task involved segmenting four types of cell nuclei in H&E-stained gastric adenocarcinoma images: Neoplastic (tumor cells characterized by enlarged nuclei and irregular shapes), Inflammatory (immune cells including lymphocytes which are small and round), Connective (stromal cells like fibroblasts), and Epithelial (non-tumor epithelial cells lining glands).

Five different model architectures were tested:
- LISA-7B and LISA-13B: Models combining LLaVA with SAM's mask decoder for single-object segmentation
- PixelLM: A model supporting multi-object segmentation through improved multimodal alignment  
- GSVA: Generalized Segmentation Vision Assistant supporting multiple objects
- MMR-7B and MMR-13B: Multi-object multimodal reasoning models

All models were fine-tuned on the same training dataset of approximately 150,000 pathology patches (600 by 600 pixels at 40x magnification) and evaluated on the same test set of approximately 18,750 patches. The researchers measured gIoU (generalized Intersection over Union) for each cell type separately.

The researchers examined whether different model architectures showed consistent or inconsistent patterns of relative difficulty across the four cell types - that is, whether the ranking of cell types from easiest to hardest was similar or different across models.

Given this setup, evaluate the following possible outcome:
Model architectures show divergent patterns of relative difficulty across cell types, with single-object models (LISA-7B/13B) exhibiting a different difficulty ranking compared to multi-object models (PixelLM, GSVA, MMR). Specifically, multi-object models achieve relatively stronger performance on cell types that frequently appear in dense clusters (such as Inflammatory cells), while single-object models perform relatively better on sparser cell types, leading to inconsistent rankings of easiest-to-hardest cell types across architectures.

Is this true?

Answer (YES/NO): NO